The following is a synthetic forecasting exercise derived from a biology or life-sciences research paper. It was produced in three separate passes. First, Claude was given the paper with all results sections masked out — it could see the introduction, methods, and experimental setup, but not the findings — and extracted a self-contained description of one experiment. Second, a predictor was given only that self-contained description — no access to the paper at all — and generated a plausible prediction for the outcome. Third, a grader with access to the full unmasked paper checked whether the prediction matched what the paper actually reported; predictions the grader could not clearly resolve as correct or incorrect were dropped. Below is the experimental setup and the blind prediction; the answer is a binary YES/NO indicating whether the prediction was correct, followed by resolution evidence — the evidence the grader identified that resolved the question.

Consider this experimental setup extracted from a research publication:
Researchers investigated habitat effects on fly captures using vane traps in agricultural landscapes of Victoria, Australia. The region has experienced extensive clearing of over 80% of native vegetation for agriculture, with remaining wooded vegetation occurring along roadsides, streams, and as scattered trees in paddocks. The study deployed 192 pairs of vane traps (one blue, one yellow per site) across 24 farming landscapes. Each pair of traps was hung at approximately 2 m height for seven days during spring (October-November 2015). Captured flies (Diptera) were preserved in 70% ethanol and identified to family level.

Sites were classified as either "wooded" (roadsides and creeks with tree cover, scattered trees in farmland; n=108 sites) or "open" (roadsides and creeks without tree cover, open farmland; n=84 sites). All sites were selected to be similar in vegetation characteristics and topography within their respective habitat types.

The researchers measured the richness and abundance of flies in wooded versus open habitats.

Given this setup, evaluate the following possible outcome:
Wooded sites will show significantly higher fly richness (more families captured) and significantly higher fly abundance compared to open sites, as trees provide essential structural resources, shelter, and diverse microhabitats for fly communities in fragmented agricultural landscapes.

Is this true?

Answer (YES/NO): NO